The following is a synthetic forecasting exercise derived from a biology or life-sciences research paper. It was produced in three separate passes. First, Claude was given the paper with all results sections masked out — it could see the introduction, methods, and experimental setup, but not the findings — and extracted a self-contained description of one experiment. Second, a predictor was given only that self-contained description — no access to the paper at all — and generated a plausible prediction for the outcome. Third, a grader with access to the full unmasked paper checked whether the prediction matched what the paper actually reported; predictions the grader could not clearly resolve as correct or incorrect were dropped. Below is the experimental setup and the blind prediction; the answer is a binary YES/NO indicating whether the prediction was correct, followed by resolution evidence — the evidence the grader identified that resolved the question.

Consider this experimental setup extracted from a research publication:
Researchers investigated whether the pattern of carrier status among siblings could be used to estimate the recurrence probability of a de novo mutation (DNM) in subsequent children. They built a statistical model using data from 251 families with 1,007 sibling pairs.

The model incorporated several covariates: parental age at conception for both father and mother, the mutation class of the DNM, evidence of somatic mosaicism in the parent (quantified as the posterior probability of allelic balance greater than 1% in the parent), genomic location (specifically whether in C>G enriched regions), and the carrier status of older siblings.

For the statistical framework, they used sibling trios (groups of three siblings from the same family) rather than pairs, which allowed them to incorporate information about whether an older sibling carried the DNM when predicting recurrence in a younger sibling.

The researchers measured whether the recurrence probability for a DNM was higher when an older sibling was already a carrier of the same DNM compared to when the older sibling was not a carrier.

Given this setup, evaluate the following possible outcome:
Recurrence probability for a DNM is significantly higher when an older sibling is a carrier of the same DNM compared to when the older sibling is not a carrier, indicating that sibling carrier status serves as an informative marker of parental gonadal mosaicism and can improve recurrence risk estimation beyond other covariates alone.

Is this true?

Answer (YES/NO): YES